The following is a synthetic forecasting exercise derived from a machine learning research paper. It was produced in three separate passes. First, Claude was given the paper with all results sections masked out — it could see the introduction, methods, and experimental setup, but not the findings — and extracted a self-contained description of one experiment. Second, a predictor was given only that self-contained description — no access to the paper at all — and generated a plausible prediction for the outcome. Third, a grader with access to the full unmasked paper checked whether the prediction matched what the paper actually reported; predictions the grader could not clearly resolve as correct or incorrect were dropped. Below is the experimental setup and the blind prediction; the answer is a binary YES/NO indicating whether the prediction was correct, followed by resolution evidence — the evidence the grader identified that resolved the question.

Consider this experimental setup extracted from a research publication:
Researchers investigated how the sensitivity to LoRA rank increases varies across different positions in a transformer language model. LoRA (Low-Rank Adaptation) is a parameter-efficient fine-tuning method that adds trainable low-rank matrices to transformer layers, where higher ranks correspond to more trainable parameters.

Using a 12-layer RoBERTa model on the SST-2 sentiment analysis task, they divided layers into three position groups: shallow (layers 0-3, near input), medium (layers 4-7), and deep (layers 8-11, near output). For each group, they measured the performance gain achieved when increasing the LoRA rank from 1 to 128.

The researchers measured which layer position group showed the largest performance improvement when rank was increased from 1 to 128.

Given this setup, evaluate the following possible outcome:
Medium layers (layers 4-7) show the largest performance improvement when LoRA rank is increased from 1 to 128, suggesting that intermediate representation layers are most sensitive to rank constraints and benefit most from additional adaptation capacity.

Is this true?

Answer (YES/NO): YES